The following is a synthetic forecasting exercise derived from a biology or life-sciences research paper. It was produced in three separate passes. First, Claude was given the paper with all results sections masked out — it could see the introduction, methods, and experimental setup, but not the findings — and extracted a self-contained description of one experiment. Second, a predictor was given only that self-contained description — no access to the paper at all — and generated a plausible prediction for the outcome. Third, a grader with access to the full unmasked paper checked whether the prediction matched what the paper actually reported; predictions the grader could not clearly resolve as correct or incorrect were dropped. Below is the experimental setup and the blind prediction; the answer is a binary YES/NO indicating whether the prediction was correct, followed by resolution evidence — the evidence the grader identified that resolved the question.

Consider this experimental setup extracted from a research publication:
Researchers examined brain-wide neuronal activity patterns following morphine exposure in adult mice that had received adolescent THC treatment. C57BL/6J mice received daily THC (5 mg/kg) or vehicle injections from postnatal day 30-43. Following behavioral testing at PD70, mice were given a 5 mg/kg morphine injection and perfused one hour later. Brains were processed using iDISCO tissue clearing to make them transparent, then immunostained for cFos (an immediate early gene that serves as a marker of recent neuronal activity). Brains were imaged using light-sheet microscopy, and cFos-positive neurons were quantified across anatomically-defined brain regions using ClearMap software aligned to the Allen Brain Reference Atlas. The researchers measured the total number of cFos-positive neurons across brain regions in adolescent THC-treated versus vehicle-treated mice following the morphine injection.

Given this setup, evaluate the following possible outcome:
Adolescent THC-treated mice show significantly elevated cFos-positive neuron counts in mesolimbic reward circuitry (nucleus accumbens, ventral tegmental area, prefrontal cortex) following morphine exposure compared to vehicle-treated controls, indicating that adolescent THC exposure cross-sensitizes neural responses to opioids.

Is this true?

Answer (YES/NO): NO